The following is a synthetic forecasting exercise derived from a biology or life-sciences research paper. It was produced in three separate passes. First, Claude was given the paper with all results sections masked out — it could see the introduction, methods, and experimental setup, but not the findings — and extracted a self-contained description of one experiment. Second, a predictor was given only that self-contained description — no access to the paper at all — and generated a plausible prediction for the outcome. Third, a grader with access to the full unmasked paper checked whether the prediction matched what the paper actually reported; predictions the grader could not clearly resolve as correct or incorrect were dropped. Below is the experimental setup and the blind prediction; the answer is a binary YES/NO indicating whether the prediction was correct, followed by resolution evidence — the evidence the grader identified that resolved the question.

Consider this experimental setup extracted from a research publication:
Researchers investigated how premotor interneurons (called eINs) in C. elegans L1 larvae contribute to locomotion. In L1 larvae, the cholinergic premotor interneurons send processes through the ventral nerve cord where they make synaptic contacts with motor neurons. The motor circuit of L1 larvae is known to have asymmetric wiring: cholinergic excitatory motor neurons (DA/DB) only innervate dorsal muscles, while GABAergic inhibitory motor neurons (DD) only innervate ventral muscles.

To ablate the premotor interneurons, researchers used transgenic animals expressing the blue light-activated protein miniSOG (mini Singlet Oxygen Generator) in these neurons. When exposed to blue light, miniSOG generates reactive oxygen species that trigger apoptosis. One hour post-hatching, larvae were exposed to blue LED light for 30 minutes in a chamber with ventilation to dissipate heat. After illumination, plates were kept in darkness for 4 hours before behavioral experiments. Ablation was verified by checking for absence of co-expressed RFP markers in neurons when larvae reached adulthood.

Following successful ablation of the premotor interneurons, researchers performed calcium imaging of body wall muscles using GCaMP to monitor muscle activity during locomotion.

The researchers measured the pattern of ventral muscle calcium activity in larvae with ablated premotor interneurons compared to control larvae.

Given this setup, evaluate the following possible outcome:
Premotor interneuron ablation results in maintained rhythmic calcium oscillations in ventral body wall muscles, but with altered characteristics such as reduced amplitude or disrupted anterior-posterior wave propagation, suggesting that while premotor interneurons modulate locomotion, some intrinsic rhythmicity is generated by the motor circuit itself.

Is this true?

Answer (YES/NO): NO